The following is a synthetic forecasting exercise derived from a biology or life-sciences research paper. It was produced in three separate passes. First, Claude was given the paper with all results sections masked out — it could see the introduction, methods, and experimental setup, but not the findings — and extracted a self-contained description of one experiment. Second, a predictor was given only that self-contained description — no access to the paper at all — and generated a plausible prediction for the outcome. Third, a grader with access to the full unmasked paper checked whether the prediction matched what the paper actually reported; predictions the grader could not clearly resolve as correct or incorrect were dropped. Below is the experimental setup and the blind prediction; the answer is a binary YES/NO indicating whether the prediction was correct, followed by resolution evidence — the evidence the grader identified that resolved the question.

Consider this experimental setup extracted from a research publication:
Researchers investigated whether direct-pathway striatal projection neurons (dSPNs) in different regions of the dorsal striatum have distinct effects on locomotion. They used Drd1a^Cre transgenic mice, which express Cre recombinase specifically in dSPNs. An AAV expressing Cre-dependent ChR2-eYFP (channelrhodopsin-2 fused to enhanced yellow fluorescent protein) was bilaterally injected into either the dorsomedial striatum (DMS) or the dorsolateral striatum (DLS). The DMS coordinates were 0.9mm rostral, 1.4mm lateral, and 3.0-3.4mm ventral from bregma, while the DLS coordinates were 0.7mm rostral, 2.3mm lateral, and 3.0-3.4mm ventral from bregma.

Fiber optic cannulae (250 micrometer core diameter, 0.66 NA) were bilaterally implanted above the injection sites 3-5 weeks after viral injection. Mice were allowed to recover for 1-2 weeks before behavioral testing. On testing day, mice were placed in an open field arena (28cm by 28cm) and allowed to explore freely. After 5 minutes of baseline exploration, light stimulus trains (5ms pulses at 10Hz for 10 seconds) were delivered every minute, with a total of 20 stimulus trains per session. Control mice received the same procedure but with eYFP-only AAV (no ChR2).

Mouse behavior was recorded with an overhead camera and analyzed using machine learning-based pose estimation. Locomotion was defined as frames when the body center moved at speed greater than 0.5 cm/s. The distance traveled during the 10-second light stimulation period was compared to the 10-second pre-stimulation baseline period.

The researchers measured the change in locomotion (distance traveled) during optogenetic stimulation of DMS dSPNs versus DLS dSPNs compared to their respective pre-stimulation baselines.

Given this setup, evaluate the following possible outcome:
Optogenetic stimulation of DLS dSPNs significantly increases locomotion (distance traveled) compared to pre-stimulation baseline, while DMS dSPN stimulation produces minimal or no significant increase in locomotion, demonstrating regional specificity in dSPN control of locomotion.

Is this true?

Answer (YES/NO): NO